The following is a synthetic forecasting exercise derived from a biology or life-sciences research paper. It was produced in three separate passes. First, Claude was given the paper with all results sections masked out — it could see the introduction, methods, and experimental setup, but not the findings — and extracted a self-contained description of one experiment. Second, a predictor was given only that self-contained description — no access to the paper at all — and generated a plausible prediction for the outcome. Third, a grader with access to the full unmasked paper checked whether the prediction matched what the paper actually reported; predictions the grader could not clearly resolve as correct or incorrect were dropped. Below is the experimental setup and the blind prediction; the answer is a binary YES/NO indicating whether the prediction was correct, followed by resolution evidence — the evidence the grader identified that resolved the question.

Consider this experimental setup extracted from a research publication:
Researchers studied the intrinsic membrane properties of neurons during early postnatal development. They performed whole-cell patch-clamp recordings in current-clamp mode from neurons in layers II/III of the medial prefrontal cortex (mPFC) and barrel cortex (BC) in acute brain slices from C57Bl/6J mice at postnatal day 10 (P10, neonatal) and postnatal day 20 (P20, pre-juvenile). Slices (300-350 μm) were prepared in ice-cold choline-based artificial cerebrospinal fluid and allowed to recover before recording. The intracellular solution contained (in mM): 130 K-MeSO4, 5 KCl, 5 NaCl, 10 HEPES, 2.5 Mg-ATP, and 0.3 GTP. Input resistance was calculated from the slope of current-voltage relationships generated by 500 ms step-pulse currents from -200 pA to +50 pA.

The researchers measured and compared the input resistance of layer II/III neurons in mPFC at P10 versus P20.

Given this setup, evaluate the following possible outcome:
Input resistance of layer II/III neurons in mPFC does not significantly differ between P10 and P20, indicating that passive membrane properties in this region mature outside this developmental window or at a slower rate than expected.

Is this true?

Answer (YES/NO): NO